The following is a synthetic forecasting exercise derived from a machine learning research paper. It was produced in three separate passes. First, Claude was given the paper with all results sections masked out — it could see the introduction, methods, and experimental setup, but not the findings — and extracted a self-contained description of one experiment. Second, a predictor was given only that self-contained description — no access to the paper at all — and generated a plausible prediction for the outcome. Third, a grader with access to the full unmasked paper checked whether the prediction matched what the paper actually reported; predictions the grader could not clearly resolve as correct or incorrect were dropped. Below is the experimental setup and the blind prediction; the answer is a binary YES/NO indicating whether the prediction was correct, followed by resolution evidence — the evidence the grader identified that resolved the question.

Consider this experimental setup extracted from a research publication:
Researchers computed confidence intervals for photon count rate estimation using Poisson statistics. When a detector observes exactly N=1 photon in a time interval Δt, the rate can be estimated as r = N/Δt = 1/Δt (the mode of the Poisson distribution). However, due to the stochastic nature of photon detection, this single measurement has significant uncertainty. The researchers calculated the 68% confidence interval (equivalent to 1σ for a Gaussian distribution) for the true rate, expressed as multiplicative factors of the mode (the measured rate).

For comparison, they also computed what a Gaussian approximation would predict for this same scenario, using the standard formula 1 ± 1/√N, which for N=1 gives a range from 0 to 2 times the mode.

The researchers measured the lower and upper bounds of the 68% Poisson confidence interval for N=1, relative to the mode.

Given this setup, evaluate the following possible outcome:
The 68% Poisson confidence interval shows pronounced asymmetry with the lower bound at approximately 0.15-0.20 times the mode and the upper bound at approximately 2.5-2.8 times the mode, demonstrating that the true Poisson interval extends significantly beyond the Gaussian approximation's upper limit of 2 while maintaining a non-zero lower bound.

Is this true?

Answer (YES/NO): NO